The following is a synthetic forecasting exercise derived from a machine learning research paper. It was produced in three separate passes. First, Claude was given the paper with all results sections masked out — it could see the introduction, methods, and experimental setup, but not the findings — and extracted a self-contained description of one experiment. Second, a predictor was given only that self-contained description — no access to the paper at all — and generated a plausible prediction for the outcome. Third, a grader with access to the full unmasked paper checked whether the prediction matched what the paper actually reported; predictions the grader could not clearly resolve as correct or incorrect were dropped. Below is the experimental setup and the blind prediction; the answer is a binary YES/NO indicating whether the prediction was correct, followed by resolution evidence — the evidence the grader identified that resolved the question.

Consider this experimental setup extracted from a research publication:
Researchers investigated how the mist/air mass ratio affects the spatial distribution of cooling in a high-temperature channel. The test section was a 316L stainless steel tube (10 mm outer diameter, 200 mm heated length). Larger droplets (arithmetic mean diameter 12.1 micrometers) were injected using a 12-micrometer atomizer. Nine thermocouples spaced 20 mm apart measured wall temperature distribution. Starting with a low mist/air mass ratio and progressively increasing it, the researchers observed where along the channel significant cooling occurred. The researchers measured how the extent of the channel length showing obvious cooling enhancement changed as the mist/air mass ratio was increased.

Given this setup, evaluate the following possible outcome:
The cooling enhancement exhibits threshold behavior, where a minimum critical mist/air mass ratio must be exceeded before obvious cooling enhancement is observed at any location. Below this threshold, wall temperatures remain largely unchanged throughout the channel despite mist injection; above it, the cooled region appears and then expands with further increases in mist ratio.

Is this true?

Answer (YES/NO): NO